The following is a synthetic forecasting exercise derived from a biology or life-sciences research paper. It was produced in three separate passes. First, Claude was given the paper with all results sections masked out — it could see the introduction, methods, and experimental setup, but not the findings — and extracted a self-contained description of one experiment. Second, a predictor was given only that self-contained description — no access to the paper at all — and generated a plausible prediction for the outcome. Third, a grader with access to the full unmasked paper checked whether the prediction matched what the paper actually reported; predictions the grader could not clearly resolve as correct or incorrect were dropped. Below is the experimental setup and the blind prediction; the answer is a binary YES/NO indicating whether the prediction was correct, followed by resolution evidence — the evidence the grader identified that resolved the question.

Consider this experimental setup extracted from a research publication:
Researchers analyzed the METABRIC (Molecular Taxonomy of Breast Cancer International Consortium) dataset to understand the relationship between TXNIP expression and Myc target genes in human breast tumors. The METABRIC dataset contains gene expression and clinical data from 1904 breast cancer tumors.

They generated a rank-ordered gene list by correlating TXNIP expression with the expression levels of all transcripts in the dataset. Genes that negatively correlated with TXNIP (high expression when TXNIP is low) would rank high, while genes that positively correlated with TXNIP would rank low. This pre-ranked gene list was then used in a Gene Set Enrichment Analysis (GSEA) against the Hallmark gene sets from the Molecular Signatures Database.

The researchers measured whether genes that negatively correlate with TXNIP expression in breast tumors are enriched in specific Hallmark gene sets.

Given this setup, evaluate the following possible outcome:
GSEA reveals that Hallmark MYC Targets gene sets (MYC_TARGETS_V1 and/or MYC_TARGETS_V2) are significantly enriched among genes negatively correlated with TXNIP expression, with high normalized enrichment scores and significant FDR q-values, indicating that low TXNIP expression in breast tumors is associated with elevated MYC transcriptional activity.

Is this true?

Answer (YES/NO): YES